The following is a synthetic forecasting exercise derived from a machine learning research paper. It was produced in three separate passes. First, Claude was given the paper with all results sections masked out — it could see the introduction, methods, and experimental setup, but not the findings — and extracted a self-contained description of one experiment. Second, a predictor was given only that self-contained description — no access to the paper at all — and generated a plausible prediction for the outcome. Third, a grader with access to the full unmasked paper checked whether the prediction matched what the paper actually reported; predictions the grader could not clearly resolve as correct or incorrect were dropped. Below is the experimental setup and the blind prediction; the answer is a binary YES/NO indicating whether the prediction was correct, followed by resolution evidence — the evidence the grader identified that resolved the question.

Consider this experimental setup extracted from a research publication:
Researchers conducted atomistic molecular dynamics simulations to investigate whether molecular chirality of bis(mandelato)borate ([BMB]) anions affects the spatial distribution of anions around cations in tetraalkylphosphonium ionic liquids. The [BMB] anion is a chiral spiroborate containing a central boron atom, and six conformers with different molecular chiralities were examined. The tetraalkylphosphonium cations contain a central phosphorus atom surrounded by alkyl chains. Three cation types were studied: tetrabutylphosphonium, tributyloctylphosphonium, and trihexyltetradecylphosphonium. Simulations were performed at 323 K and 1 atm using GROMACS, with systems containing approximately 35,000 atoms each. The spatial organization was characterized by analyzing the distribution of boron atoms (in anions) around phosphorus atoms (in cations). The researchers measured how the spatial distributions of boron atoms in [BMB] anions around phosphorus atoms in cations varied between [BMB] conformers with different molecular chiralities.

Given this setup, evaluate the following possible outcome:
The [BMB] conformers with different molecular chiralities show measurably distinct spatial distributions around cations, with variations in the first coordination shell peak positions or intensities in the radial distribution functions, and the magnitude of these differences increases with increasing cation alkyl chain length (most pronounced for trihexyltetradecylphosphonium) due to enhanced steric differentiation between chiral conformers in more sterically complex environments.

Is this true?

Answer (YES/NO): NO